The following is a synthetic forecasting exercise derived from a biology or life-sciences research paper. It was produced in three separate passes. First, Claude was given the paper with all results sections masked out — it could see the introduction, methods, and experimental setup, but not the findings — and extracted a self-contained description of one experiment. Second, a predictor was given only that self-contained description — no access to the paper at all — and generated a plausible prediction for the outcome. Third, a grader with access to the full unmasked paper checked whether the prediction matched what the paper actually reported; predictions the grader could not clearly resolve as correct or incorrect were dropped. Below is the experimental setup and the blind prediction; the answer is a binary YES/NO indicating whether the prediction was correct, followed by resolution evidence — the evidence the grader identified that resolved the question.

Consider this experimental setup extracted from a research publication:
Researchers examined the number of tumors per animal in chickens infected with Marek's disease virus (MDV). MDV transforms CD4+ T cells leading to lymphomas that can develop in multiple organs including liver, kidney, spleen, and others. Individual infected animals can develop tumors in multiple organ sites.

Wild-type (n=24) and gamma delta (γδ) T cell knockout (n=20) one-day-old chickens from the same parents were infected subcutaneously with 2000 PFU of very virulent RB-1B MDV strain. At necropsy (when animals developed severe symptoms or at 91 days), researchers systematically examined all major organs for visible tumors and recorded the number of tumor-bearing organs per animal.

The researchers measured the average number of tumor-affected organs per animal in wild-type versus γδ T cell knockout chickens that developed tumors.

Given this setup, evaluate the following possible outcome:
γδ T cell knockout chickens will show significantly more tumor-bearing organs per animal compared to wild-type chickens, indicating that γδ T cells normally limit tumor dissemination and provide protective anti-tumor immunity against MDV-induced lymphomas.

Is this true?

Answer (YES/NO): NO